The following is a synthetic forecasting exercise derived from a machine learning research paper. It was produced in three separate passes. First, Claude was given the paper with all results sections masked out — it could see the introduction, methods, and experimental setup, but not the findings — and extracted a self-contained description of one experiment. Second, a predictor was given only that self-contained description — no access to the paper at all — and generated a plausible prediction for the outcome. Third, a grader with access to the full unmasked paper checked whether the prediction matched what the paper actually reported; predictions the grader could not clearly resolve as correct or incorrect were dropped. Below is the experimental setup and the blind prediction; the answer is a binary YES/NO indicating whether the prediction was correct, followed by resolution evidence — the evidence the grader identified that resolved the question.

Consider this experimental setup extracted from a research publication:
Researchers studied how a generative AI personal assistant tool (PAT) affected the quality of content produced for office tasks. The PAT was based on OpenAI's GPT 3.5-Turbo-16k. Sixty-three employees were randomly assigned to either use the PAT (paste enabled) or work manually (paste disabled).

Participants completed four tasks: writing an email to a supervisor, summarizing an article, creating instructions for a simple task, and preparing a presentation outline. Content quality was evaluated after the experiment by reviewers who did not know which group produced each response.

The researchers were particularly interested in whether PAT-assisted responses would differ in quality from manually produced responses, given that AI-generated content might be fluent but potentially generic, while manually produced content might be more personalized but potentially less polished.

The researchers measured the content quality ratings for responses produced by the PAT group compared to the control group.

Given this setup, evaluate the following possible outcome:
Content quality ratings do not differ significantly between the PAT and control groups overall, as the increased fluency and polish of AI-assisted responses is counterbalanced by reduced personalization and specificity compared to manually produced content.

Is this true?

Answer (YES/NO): NO